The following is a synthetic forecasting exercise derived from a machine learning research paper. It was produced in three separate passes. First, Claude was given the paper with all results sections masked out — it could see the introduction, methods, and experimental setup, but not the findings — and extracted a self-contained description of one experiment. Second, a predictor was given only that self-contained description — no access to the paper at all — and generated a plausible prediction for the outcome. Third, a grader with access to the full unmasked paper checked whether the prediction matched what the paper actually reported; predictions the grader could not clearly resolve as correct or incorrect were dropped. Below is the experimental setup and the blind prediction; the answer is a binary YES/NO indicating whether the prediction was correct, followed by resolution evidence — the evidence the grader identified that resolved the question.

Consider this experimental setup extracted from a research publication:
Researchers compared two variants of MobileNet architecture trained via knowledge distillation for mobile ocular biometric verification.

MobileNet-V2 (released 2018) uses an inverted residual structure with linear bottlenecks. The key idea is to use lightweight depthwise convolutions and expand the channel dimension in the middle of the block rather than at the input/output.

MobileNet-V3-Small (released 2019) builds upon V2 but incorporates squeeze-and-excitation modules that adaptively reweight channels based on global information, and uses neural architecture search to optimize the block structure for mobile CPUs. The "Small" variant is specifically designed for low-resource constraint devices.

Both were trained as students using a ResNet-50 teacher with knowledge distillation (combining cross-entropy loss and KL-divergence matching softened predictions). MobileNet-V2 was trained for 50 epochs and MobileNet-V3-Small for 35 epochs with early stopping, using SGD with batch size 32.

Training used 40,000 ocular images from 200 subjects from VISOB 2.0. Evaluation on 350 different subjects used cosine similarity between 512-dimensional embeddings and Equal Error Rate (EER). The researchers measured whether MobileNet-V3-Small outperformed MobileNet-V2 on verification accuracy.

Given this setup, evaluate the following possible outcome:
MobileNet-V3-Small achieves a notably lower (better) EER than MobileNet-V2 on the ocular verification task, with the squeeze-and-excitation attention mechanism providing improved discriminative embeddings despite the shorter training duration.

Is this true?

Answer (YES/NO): NO